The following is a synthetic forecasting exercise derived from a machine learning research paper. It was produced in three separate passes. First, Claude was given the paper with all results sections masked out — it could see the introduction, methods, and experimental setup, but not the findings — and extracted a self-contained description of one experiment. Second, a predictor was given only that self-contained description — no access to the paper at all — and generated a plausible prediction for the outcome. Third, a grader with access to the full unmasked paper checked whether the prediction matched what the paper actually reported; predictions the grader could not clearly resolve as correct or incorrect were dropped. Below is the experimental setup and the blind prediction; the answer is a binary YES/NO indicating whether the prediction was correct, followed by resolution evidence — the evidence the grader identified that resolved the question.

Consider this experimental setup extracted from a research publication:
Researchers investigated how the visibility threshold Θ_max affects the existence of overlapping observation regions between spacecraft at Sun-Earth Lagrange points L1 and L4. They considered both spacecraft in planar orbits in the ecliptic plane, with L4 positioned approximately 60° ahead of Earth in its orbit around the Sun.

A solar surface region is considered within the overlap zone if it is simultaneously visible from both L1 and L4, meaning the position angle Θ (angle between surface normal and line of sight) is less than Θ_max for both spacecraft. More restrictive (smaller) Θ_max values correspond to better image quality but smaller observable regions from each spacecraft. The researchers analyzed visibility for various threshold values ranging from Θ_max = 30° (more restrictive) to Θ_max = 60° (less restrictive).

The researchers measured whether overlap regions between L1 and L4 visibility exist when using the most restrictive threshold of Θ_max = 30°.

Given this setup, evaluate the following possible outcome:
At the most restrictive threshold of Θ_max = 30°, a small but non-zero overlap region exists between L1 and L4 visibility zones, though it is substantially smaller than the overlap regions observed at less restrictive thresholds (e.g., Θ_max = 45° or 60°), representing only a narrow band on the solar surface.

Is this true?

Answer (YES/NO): YES